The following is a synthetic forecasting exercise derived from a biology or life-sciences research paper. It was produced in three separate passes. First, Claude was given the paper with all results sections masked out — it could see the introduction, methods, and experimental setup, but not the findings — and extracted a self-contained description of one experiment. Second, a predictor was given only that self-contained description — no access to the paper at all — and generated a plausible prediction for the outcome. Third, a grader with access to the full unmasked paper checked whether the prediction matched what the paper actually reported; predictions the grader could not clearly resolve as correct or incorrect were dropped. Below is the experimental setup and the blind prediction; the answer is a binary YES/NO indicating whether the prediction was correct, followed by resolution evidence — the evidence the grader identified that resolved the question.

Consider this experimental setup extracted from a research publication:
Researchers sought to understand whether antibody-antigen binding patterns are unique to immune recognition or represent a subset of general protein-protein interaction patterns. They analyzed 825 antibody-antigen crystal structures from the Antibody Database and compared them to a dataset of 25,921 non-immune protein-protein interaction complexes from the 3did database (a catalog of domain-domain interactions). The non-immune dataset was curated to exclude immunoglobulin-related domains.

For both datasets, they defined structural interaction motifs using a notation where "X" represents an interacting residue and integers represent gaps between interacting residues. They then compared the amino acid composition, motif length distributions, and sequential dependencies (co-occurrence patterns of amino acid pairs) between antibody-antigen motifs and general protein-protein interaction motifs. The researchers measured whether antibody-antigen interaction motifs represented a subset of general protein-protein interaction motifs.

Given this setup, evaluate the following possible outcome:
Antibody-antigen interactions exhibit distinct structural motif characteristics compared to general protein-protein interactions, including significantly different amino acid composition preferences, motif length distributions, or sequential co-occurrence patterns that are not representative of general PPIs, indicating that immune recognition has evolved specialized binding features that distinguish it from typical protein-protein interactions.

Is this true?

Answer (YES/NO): YES